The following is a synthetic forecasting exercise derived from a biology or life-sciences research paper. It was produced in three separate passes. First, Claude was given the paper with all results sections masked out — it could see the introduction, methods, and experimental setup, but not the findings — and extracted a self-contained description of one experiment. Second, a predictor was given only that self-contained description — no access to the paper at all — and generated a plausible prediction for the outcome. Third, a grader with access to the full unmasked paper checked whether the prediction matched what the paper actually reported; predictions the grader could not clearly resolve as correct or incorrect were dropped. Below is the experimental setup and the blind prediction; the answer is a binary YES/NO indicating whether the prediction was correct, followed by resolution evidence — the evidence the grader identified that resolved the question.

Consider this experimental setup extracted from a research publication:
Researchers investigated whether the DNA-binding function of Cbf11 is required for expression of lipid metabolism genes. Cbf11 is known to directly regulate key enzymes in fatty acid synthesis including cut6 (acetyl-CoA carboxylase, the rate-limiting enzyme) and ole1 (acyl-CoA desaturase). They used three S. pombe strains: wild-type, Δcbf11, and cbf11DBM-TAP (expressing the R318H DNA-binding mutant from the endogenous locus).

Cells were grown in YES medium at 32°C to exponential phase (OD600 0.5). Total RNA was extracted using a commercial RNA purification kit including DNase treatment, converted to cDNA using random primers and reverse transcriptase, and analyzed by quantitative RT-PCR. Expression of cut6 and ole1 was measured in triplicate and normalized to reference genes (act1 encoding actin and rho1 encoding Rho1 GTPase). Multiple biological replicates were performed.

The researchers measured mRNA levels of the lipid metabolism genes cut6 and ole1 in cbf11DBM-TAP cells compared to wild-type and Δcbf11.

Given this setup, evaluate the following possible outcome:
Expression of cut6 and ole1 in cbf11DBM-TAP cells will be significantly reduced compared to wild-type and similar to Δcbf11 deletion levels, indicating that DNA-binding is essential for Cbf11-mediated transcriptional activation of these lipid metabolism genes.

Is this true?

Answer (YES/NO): YES